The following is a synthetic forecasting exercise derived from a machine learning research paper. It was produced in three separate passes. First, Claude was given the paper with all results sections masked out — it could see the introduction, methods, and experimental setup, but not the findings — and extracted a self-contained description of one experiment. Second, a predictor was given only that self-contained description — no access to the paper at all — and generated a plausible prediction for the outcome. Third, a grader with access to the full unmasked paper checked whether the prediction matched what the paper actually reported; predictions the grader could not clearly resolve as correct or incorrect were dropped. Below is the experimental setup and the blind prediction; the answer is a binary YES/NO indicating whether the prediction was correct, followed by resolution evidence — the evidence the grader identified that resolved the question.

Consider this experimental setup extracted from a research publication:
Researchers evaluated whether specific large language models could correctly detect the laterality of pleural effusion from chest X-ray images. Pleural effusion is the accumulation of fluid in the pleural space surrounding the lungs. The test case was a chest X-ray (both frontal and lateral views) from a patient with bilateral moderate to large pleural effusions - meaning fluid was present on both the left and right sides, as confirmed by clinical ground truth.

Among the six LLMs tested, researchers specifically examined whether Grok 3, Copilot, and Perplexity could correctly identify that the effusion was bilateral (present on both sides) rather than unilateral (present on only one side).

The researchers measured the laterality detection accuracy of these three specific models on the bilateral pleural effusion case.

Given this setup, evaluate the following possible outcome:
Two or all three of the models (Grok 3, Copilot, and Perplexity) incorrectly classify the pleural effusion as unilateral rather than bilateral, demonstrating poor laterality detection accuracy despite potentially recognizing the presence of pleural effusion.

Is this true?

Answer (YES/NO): YES